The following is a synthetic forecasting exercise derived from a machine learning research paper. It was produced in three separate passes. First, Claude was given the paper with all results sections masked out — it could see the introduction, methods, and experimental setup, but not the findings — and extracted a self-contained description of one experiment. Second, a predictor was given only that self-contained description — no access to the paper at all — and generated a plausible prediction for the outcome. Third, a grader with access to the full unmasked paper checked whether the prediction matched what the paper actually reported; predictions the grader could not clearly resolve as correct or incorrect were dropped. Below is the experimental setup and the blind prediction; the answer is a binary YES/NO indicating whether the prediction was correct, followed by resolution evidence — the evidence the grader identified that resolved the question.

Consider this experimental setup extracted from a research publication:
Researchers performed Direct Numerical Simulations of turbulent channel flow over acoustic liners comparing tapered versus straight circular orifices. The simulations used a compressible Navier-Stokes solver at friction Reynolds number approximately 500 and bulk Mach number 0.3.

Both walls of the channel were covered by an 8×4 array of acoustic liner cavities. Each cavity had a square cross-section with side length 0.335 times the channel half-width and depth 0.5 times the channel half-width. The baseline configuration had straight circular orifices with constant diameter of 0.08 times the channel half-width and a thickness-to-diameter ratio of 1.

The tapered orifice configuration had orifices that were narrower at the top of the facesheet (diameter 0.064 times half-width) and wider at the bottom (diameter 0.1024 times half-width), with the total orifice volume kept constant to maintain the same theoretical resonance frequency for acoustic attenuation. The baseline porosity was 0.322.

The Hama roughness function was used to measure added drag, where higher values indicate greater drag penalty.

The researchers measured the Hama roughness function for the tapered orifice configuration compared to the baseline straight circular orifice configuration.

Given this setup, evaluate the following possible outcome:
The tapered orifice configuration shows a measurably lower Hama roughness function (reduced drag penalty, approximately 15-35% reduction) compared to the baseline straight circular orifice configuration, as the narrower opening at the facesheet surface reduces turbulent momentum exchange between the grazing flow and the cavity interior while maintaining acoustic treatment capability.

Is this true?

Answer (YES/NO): YES